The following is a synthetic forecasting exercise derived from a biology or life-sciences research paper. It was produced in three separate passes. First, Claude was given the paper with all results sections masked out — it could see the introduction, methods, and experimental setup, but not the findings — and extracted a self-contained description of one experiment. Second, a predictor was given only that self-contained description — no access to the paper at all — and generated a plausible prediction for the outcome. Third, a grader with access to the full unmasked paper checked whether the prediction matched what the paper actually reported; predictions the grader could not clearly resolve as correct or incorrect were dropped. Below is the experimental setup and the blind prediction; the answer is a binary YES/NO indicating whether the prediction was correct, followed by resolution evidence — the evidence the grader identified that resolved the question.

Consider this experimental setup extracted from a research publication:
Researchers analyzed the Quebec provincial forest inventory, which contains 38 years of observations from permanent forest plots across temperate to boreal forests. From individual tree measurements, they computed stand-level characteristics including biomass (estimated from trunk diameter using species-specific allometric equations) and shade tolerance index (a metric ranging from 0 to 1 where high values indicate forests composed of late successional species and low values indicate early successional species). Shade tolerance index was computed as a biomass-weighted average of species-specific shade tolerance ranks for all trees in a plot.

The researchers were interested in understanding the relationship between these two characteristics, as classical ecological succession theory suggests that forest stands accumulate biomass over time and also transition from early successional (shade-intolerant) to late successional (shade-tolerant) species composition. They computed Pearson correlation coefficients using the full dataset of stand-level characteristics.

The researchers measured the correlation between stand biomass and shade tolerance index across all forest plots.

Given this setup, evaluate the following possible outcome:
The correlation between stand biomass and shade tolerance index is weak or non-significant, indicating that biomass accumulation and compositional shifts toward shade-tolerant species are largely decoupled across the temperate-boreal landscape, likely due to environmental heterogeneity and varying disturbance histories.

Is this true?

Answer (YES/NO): YES